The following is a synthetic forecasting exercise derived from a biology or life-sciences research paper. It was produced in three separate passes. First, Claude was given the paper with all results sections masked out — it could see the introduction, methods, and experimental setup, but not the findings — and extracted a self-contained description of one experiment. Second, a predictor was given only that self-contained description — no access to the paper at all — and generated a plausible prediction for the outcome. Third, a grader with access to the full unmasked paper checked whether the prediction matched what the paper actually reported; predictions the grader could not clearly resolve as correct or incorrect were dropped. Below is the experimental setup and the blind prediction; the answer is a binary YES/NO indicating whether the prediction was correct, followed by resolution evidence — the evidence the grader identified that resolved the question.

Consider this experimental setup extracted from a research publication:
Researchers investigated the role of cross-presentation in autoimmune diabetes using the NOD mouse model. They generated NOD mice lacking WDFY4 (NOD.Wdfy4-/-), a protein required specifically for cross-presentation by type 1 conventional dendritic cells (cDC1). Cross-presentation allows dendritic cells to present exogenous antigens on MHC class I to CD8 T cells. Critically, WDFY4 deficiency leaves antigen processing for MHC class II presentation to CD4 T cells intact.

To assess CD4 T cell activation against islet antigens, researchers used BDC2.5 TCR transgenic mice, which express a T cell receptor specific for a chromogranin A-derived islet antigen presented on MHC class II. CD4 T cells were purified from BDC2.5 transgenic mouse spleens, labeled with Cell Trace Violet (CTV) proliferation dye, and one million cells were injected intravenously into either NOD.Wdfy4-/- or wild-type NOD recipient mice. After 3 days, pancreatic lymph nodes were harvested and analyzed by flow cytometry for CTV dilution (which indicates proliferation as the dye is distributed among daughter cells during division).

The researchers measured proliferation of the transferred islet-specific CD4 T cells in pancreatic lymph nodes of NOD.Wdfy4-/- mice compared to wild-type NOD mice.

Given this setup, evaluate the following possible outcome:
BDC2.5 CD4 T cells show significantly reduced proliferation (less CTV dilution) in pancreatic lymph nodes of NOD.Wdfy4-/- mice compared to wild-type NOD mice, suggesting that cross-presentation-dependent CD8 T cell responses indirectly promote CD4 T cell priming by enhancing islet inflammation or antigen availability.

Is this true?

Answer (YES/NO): NO